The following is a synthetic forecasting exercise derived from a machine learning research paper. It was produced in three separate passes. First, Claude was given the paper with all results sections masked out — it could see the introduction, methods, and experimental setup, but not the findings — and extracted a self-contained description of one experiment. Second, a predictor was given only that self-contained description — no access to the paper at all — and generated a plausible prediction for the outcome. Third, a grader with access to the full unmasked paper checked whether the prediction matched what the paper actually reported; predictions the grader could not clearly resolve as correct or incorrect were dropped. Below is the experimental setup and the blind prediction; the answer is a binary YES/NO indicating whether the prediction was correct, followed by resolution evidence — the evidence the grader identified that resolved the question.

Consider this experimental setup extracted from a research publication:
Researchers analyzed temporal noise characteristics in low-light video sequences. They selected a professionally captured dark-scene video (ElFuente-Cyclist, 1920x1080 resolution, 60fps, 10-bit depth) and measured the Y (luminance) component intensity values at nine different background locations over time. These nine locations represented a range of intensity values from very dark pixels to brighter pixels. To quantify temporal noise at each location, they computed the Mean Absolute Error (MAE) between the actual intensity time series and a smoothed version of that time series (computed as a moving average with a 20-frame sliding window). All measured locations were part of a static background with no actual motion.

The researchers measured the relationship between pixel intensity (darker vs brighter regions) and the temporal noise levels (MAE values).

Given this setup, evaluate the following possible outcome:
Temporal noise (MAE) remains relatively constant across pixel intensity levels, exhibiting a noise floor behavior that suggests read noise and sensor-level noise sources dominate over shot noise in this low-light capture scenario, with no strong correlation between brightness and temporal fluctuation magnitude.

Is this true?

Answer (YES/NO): NO